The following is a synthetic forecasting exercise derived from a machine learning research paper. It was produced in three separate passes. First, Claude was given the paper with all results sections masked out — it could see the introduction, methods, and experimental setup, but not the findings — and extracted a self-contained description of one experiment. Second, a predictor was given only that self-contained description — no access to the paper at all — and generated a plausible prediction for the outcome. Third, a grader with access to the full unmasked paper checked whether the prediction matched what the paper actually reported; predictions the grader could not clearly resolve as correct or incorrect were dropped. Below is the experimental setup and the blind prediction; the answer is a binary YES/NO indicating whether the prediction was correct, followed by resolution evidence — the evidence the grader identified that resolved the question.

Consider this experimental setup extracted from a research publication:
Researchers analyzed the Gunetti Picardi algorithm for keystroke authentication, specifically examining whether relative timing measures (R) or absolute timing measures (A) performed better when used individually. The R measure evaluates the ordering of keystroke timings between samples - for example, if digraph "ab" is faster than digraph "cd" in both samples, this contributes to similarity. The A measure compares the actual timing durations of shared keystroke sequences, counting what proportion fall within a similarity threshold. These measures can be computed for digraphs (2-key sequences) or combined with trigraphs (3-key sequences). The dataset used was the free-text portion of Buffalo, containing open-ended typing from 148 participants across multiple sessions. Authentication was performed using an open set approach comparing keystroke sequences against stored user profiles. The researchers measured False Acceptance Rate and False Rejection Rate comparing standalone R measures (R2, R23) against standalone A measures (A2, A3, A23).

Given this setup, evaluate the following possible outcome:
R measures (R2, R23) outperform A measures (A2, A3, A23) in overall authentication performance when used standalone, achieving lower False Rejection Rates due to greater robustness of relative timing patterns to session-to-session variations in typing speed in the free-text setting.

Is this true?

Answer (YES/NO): YES